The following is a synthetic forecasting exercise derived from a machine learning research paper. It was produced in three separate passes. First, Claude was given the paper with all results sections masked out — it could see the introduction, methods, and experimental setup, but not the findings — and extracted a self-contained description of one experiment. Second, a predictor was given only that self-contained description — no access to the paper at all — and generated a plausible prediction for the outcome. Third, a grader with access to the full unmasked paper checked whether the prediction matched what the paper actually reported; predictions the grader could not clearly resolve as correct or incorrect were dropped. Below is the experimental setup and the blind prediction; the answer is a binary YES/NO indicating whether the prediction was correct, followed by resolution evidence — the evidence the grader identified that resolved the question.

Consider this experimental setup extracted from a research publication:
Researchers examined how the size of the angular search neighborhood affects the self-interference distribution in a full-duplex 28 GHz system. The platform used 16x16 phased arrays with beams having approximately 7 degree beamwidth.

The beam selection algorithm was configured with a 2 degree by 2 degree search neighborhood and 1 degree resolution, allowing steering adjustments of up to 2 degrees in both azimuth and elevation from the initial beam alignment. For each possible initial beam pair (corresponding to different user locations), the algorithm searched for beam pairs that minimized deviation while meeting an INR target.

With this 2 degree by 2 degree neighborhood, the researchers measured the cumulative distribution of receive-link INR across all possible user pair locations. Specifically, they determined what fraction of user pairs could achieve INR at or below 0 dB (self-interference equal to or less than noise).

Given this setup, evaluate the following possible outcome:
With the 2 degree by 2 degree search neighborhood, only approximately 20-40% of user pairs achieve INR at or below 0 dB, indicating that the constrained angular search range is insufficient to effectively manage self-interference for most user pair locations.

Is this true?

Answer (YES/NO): NO